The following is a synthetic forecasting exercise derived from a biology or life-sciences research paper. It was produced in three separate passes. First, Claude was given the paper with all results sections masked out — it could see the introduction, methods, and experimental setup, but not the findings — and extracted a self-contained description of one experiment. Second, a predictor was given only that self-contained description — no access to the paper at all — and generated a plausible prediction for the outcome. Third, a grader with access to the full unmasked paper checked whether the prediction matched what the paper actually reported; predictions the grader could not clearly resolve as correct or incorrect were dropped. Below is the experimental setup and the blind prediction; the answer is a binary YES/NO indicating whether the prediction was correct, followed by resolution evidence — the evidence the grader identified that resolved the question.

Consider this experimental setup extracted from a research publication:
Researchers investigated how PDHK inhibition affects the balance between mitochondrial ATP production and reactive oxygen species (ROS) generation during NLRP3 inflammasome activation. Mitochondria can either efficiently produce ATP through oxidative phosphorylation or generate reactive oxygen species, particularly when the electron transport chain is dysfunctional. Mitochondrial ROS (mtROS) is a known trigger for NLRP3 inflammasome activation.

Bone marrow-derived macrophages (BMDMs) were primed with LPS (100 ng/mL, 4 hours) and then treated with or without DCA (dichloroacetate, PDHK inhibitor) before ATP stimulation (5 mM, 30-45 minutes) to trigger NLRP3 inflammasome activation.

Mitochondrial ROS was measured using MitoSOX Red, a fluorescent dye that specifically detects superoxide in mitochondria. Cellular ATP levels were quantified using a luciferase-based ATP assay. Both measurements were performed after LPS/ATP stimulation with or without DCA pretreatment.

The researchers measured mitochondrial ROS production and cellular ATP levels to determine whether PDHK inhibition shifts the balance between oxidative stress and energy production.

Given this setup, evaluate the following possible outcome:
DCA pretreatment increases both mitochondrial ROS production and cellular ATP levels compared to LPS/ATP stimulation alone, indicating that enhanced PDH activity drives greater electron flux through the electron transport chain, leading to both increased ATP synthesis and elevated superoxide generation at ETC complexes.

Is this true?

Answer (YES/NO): NO